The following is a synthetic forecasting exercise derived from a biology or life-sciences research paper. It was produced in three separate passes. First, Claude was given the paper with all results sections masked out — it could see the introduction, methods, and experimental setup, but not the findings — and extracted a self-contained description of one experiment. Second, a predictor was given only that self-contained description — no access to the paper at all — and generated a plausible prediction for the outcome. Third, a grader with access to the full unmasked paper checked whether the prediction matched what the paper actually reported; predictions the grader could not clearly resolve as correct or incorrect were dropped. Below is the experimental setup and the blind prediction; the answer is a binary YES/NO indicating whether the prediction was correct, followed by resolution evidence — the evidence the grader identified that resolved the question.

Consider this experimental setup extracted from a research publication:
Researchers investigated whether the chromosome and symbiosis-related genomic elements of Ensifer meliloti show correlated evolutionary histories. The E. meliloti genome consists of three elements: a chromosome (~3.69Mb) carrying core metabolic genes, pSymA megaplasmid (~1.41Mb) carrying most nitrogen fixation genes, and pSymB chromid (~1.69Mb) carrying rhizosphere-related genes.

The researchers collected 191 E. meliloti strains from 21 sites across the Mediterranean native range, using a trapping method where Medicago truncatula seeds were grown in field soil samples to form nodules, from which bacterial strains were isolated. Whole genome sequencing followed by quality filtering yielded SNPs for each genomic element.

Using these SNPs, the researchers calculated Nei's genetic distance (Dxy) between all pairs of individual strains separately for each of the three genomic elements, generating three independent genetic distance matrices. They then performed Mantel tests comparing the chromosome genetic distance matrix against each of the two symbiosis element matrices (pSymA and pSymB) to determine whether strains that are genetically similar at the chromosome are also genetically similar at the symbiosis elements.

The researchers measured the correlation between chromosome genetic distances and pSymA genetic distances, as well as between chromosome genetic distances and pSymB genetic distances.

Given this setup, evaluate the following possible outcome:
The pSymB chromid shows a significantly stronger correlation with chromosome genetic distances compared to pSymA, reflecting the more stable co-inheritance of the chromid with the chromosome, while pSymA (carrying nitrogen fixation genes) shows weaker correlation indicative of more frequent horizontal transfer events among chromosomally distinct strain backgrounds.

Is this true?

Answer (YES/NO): NO